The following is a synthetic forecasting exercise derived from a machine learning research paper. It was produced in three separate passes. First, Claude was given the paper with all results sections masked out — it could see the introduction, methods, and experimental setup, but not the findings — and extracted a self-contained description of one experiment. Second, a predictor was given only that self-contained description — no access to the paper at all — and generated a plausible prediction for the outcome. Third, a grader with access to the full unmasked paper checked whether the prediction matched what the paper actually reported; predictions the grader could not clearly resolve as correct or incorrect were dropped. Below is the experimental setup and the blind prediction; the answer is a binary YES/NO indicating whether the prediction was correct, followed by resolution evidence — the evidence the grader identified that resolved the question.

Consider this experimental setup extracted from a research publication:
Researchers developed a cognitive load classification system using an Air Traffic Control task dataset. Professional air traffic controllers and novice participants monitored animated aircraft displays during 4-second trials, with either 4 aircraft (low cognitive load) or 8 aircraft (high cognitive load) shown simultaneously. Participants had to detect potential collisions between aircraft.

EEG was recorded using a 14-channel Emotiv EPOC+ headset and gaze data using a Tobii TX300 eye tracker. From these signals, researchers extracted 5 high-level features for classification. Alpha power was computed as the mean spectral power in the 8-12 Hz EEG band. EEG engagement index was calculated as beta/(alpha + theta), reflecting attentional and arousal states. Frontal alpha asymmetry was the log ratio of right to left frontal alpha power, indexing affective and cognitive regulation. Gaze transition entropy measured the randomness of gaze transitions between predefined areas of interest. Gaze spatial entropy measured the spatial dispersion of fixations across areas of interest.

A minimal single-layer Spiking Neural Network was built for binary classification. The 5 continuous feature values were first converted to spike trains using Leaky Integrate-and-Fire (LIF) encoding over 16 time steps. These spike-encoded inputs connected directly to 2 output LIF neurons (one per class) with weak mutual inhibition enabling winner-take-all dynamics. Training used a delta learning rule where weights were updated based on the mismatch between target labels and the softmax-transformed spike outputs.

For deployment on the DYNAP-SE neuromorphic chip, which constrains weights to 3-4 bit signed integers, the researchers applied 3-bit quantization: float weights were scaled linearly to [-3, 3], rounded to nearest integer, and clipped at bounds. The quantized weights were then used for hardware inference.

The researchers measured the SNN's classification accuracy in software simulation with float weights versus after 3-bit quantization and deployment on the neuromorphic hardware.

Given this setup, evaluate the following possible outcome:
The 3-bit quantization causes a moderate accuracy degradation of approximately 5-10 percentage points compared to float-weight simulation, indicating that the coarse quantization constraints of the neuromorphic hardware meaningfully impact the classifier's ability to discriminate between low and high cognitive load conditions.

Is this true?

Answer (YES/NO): YES